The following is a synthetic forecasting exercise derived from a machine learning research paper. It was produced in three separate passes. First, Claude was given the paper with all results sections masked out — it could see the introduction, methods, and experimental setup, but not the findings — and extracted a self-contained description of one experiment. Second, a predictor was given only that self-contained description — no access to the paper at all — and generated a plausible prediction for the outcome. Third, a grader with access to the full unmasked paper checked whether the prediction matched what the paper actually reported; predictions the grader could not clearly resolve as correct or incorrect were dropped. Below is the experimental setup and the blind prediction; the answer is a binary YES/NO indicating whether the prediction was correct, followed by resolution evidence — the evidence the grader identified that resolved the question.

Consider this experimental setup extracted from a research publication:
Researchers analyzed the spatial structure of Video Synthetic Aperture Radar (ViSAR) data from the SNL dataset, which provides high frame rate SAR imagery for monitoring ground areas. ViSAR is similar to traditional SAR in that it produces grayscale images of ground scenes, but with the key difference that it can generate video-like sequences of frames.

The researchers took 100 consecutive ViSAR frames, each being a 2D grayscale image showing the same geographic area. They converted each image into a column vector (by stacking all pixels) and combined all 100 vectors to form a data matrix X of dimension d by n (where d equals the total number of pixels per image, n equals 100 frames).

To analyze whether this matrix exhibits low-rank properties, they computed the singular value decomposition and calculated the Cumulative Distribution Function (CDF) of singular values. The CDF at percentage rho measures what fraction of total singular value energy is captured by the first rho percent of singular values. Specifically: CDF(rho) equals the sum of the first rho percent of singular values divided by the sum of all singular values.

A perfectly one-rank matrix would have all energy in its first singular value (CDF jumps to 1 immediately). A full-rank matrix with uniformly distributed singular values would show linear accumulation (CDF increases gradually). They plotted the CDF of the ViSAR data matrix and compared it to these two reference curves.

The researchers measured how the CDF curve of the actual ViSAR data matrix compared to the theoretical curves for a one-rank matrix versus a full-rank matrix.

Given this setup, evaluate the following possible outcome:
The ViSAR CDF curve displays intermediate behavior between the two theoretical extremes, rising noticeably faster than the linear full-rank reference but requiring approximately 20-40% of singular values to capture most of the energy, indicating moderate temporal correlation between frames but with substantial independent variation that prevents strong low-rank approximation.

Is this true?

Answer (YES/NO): NO